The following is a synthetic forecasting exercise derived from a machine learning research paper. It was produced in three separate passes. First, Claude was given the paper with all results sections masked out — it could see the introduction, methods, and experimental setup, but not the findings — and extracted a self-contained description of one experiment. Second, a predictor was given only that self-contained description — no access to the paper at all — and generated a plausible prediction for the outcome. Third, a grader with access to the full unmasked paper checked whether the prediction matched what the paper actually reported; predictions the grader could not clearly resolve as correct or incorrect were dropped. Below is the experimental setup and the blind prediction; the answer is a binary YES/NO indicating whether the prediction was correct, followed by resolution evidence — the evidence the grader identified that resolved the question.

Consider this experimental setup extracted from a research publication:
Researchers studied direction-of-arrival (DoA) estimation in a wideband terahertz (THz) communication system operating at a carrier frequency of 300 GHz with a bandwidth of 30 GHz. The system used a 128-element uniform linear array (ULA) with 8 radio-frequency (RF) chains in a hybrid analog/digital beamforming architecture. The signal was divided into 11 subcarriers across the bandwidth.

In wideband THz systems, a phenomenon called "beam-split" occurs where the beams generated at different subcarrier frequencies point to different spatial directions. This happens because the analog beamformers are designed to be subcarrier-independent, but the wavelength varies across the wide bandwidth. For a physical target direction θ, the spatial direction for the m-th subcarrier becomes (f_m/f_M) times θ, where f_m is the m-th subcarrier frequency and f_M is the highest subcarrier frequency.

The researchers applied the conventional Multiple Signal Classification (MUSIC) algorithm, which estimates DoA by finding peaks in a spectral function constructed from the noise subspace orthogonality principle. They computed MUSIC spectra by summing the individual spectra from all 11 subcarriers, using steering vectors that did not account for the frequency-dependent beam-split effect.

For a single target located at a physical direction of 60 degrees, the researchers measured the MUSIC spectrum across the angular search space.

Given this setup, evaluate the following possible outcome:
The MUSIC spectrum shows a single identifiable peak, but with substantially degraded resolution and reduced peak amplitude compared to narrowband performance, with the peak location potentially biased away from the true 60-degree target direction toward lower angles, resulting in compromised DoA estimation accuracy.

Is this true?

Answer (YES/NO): NO